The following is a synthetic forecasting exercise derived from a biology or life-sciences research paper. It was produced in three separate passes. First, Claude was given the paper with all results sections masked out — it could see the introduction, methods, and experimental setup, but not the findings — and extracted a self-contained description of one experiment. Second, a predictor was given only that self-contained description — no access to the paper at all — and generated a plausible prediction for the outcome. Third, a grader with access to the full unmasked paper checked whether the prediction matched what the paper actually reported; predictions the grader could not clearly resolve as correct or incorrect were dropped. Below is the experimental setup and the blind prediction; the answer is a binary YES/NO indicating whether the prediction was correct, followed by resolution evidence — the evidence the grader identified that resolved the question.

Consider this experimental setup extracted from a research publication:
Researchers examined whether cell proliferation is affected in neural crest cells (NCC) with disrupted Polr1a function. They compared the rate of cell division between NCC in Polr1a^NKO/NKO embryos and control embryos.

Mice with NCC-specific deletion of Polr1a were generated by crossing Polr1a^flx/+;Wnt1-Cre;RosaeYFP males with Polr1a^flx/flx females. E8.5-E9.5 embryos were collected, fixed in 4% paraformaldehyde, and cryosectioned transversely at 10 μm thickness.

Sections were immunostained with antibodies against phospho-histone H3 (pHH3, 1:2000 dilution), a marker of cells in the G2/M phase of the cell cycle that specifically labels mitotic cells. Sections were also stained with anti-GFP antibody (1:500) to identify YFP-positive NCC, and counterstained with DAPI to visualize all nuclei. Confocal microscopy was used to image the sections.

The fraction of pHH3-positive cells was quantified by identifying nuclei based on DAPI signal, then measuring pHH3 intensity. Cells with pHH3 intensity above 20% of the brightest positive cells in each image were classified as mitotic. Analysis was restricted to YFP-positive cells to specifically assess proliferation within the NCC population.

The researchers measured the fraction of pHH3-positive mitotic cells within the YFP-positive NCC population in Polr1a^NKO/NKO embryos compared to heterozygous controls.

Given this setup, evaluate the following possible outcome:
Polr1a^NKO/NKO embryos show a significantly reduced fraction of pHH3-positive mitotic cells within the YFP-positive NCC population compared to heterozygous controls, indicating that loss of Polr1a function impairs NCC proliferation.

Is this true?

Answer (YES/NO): YES